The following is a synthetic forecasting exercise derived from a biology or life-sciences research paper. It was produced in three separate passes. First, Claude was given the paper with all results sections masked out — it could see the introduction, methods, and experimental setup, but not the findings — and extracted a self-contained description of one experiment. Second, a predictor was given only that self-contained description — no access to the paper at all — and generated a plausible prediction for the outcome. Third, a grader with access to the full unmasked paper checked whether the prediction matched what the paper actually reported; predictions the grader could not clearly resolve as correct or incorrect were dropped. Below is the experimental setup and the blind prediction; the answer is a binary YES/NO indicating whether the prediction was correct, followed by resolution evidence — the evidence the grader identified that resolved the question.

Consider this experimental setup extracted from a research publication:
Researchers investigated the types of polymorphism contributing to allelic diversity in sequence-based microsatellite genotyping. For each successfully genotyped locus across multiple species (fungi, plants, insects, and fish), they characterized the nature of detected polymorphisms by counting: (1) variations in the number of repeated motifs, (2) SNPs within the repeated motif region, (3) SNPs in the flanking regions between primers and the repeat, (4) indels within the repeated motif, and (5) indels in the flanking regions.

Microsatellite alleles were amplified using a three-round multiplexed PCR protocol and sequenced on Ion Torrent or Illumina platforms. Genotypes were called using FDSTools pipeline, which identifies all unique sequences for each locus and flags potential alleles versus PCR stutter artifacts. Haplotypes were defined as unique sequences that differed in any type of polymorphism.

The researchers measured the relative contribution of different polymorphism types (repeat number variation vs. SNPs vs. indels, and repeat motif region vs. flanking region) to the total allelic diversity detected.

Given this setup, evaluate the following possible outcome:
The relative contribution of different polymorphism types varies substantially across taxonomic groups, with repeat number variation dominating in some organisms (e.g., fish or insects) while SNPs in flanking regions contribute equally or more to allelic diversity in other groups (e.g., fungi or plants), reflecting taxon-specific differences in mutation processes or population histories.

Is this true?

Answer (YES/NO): NO